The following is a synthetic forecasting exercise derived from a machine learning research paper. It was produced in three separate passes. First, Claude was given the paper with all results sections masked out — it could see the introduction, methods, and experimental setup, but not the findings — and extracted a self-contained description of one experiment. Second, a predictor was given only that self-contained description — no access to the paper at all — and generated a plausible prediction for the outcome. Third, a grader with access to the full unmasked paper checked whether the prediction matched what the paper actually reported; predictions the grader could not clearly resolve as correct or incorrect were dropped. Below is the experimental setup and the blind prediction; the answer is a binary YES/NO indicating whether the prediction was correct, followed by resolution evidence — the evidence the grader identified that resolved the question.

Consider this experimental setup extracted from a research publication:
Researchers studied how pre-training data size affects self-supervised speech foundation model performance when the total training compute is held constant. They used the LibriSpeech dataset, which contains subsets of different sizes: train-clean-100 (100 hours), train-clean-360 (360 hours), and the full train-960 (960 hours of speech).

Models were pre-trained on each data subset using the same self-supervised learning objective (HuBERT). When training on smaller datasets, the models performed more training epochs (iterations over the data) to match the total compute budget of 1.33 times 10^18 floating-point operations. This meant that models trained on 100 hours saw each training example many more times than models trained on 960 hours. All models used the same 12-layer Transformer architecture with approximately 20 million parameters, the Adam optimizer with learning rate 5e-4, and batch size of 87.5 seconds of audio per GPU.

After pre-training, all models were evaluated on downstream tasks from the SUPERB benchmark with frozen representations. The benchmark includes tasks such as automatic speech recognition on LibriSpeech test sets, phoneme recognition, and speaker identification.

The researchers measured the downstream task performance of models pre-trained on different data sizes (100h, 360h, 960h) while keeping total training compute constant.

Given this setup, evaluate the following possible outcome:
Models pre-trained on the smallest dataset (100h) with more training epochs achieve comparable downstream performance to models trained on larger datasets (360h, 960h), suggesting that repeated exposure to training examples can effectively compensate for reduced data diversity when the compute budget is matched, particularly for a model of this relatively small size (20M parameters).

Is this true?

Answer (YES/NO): NO